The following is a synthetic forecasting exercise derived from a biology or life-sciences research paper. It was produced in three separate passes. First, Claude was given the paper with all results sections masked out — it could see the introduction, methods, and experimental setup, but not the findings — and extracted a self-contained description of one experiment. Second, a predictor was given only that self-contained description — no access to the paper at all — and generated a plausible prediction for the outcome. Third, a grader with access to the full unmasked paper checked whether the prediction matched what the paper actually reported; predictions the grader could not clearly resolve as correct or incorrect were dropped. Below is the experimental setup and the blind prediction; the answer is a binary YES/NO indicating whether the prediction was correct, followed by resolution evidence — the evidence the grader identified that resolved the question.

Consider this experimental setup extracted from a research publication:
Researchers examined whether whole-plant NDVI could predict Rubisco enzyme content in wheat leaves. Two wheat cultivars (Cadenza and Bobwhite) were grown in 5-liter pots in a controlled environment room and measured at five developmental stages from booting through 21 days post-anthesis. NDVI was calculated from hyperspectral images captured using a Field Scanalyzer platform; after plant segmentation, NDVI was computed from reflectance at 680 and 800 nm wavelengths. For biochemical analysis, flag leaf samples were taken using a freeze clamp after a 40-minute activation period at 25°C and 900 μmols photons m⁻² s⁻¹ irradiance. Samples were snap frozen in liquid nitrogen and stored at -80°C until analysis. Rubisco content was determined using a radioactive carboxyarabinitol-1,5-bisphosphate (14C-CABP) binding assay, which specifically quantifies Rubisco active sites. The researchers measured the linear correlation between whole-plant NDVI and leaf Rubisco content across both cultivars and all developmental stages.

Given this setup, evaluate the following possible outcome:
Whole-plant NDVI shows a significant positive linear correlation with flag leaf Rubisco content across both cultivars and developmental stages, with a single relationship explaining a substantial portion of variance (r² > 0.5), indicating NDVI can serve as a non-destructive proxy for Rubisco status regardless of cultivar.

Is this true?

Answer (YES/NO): NO